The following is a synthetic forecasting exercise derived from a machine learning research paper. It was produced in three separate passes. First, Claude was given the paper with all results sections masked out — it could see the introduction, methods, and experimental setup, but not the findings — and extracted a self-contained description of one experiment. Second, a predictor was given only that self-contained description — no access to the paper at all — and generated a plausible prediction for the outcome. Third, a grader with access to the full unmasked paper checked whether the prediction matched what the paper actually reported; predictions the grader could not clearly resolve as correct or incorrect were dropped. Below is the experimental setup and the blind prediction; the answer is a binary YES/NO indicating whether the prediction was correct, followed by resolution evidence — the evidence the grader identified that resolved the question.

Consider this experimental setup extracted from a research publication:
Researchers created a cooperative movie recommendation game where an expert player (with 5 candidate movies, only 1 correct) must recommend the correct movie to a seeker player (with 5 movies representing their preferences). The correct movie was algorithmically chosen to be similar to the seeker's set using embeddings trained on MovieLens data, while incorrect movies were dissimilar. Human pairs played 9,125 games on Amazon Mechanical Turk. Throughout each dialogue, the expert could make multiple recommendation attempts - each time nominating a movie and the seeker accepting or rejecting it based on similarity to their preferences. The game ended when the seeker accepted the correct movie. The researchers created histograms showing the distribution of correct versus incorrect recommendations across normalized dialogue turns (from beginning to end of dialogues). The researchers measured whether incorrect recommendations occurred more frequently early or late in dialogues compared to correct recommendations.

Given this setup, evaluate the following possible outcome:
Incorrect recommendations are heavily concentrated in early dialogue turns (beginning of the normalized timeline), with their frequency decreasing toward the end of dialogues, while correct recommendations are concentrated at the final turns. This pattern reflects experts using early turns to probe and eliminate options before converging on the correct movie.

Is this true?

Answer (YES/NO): YES